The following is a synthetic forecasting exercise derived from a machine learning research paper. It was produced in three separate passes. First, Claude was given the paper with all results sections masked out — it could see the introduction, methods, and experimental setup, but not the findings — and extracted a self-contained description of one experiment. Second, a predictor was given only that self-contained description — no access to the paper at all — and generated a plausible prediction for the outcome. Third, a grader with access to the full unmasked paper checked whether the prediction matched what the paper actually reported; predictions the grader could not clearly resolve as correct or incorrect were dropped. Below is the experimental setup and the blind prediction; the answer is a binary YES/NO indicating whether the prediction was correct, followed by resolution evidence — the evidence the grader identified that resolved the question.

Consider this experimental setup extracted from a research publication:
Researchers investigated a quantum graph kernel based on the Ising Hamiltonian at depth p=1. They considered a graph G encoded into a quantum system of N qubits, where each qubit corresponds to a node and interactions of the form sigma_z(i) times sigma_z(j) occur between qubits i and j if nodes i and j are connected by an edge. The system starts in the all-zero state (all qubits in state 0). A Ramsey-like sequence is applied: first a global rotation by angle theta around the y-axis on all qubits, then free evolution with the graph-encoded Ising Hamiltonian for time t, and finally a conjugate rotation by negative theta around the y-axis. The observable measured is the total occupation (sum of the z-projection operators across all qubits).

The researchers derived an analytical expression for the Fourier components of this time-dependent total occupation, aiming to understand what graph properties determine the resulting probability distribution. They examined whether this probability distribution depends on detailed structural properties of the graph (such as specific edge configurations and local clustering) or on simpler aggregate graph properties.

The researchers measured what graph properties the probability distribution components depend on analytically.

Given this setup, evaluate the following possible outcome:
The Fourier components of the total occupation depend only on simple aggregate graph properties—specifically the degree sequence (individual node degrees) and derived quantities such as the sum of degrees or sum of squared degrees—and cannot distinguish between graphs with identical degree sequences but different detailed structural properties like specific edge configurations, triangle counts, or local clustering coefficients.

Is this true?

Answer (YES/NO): YES